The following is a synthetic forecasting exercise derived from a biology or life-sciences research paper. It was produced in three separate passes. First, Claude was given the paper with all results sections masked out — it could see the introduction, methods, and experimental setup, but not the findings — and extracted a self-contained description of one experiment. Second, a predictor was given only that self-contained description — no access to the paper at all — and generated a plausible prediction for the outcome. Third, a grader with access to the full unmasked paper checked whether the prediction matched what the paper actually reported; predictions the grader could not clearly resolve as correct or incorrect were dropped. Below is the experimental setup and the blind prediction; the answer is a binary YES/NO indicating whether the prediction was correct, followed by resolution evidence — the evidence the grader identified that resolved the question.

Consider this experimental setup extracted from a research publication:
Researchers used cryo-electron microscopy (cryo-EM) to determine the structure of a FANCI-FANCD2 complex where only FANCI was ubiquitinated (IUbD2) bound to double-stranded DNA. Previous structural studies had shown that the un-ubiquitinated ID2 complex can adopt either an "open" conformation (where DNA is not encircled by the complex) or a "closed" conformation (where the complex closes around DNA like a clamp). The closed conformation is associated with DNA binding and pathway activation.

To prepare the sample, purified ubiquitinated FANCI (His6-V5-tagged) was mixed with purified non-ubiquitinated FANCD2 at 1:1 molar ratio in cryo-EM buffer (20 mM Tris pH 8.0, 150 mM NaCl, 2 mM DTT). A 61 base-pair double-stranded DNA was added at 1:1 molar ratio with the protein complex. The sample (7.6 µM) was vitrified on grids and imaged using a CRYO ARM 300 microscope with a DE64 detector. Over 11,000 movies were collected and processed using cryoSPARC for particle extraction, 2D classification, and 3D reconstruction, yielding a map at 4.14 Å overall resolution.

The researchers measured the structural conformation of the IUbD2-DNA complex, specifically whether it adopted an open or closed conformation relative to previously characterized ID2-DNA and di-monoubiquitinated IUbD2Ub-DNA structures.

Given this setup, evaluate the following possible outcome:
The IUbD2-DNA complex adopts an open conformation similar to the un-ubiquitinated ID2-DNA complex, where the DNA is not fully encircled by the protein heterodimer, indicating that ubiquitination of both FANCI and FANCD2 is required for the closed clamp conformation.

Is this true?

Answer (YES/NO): NO